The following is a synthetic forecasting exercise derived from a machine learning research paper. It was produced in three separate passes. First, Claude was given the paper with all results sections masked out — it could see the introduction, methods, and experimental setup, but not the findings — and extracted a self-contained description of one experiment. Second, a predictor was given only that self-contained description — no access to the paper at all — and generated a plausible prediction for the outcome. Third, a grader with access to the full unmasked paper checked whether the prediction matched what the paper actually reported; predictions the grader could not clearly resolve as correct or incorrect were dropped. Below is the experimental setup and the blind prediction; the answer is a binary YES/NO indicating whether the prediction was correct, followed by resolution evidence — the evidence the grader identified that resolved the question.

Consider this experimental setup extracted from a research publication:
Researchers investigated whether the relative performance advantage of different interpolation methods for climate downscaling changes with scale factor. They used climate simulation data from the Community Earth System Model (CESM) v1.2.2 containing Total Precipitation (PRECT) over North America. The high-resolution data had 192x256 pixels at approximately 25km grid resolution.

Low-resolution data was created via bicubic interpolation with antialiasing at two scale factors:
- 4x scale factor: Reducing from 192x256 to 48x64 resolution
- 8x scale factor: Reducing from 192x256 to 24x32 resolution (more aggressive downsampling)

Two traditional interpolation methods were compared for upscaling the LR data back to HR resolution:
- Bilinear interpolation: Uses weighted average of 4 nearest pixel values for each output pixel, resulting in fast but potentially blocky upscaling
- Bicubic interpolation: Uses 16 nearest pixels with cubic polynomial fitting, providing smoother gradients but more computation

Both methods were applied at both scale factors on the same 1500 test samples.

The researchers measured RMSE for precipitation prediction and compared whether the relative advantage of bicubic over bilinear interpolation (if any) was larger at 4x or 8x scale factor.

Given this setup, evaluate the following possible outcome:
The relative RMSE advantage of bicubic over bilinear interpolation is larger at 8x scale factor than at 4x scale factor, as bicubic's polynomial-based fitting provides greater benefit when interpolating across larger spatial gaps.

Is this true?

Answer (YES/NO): NO